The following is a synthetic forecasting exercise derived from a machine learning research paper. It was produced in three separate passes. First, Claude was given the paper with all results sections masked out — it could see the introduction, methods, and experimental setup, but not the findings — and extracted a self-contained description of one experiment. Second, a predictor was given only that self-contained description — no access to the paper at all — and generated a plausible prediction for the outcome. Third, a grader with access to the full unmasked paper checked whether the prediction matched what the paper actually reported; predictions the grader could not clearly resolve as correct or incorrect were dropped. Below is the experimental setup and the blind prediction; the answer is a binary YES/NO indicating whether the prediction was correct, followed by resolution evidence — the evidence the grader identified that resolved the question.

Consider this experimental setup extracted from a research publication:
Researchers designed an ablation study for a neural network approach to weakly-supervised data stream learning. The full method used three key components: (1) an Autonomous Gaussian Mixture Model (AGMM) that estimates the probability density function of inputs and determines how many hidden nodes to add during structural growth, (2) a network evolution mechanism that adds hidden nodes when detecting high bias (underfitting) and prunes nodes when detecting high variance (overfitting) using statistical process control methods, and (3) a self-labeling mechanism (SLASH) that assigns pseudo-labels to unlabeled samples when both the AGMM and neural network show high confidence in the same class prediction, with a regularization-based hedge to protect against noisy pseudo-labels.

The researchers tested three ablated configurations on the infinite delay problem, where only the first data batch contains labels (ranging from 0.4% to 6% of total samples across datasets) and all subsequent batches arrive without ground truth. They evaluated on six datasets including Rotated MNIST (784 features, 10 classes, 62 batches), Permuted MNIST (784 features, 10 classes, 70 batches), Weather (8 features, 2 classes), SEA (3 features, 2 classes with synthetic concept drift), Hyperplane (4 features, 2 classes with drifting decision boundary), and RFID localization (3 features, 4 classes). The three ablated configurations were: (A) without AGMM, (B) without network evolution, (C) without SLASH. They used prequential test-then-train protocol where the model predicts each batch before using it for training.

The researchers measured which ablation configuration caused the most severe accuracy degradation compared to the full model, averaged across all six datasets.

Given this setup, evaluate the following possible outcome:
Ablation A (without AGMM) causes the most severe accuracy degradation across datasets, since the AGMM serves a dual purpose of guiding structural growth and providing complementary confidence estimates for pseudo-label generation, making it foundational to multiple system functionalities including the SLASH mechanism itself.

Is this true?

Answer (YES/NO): NO